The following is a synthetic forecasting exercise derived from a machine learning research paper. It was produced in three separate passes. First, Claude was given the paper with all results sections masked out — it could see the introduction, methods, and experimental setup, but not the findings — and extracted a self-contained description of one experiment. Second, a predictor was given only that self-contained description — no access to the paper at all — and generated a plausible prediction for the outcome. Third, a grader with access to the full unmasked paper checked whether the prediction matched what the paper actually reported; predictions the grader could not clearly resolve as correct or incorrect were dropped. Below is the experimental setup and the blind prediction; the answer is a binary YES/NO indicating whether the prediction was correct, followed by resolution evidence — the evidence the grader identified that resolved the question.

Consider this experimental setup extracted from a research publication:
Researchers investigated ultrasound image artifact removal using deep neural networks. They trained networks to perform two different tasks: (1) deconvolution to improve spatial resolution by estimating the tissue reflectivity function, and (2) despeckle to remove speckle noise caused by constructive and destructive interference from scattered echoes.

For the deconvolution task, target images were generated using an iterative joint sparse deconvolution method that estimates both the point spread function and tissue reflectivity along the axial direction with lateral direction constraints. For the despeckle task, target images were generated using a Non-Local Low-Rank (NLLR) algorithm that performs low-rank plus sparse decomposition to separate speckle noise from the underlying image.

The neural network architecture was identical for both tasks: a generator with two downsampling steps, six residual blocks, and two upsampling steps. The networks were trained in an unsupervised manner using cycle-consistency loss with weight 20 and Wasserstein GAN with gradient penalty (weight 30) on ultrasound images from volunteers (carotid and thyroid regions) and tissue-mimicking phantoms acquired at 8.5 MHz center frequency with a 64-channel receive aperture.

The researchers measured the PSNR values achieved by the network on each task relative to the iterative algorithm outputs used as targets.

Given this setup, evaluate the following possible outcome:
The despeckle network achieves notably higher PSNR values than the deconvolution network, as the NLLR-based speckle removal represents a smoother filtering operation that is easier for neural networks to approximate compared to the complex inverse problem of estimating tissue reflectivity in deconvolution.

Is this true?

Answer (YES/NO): YES